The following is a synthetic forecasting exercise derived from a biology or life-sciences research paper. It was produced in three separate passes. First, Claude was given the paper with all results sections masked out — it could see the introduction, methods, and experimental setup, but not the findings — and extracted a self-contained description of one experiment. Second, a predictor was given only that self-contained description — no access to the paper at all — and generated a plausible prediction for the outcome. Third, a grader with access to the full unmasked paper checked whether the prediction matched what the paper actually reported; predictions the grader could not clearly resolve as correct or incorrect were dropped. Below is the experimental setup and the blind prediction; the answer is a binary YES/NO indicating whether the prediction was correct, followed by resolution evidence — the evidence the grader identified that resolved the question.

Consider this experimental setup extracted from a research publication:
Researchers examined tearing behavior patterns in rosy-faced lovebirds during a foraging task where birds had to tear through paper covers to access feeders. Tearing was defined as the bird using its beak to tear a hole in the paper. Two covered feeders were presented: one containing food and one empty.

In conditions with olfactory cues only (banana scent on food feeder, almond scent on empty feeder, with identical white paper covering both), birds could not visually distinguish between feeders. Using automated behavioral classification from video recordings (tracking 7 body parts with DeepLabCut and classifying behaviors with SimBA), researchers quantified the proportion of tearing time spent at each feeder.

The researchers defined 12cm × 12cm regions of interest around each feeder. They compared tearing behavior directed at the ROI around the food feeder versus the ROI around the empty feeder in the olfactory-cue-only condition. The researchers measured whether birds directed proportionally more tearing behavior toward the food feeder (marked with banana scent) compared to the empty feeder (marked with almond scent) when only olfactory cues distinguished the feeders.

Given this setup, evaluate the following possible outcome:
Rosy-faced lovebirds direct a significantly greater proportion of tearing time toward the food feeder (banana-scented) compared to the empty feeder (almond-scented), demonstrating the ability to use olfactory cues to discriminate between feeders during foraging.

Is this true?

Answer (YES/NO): NO